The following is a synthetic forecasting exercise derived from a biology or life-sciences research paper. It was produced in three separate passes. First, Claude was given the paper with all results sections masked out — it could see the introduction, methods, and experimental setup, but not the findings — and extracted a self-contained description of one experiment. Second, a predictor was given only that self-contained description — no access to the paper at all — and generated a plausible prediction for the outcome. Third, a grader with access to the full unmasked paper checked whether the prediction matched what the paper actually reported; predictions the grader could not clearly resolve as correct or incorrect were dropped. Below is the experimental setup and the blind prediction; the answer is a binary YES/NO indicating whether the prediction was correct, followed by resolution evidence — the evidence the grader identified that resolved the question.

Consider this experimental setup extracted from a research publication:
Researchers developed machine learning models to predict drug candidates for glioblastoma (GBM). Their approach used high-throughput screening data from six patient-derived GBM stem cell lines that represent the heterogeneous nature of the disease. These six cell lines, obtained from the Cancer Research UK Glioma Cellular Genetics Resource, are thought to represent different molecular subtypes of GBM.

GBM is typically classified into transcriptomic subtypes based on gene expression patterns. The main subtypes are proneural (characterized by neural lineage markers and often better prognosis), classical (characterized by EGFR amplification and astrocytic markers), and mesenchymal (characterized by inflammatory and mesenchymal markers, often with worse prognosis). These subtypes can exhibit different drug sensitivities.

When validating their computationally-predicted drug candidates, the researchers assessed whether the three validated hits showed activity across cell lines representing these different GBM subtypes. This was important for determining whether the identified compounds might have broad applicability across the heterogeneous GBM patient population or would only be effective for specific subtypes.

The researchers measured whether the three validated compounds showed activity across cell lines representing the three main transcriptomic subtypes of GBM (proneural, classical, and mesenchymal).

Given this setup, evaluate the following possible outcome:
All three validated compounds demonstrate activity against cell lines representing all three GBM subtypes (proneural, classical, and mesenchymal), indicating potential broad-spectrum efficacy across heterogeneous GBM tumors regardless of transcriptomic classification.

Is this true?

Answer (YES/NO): NO